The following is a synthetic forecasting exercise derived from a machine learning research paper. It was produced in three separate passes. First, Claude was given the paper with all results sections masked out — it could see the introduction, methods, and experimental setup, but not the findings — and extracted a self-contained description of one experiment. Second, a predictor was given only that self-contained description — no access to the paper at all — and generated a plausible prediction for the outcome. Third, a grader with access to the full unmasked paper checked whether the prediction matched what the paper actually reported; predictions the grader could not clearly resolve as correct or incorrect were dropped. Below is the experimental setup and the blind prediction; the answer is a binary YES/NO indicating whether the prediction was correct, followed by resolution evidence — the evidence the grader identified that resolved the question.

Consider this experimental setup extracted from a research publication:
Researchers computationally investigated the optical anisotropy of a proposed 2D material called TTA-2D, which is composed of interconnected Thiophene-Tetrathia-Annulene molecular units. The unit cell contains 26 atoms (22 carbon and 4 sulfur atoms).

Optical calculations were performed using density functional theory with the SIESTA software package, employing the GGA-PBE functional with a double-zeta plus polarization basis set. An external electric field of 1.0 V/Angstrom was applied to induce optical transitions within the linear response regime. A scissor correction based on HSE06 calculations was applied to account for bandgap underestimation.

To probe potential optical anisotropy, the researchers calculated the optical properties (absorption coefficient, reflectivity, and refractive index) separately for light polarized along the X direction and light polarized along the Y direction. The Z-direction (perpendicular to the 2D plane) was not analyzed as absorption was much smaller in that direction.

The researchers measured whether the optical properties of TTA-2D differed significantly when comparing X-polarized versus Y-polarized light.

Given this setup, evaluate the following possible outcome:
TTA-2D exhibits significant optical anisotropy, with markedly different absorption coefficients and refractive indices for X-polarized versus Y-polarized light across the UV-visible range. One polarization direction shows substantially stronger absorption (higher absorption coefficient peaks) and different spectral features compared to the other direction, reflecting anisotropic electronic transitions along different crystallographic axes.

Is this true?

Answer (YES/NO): YES